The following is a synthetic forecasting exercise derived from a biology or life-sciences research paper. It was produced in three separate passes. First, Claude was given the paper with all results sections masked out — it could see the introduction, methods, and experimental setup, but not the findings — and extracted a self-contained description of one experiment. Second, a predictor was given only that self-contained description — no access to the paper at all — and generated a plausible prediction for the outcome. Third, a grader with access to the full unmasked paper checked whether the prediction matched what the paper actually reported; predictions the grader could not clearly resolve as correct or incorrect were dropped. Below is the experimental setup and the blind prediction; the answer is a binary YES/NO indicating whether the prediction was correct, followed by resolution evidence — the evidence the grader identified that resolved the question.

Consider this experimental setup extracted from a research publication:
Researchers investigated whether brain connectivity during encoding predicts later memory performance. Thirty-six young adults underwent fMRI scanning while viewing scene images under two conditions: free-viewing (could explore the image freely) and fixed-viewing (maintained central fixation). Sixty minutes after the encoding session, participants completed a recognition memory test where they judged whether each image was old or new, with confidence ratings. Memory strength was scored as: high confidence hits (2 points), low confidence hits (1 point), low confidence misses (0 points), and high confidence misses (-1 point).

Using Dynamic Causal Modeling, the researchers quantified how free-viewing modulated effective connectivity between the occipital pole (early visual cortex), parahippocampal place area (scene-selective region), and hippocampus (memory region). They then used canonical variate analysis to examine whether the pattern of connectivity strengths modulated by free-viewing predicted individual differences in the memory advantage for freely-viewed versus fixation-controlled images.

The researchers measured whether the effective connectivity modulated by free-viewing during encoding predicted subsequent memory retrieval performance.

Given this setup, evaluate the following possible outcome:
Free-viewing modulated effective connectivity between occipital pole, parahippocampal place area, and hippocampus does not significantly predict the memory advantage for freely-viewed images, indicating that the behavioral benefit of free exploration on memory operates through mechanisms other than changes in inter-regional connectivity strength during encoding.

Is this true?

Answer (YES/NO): NO